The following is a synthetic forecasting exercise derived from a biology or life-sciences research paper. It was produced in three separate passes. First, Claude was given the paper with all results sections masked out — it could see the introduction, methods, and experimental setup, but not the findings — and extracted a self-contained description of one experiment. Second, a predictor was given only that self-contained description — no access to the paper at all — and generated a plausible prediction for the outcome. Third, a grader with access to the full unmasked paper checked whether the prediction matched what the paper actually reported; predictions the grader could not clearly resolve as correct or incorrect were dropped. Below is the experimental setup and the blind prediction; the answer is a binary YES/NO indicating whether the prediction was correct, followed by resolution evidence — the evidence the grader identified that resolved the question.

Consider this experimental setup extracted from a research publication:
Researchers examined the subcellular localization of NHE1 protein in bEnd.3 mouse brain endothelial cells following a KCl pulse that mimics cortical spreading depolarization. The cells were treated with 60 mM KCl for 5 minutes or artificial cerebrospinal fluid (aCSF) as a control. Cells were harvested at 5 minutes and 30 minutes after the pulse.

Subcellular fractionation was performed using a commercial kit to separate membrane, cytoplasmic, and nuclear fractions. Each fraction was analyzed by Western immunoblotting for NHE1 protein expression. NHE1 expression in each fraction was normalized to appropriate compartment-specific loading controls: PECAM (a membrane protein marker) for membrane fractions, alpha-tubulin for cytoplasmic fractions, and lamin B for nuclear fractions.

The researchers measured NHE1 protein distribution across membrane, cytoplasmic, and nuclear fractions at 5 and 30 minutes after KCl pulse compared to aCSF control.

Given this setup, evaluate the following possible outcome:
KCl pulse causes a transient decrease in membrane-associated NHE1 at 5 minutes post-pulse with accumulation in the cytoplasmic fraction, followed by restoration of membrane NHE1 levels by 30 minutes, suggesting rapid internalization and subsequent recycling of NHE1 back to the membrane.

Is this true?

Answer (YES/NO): NO